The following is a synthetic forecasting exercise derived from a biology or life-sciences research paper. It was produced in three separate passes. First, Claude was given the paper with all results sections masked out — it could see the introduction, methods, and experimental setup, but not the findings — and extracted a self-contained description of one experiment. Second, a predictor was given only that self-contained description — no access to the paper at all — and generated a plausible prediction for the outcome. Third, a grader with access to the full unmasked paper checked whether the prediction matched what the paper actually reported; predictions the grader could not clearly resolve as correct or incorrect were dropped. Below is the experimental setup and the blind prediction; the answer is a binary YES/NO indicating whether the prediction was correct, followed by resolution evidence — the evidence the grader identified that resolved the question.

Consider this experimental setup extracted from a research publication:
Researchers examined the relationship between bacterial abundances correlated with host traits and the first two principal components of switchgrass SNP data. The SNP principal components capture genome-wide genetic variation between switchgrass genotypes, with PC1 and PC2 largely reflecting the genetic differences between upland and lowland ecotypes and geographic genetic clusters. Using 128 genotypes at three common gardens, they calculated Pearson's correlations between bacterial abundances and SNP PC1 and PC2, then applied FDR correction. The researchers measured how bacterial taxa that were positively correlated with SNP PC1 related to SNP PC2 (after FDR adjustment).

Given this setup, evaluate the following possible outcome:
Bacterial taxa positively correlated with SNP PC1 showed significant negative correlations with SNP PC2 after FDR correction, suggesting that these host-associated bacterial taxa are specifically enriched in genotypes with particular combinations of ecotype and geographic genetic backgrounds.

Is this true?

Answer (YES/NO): YES